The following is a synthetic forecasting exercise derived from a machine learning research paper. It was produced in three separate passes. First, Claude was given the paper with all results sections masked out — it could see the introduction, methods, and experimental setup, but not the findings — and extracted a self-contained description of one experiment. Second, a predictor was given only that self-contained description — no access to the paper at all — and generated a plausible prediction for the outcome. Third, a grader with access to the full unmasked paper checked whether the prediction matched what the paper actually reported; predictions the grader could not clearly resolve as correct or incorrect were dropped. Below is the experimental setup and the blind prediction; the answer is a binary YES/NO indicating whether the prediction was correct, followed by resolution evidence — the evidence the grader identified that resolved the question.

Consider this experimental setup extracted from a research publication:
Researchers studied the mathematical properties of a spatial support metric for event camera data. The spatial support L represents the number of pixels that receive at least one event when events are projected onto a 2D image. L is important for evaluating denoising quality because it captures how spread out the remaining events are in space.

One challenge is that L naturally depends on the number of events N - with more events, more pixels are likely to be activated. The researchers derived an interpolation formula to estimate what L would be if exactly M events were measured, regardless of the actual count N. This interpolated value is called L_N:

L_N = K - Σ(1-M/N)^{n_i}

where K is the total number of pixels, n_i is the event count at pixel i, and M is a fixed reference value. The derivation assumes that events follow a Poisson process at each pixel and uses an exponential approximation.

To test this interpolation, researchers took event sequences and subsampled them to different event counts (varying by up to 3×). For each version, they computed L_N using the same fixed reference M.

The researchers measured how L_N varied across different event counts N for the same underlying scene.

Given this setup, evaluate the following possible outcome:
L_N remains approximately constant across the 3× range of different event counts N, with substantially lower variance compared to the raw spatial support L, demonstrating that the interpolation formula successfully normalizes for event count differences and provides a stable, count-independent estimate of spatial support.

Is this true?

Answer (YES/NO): NO